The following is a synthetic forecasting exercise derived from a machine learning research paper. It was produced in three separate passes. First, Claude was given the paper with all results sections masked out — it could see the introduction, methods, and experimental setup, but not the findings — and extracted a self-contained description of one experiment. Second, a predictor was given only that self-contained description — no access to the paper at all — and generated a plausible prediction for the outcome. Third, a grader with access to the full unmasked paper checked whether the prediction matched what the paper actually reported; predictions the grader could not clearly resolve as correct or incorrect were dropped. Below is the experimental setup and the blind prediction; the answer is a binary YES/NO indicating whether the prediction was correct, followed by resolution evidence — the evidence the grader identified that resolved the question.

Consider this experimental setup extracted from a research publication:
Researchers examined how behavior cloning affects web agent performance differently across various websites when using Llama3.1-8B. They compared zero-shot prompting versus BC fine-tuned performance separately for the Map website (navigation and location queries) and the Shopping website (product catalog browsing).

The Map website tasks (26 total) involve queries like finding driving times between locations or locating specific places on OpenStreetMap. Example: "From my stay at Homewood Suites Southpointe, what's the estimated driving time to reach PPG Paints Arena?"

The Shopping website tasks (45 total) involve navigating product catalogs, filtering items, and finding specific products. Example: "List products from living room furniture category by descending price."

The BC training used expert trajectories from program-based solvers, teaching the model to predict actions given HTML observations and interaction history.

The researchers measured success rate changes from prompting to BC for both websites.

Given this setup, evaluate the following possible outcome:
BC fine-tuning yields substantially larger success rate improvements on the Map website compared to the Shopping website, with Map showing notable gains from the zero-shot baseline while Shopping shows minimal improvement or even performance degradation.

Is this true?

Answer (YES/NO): NO